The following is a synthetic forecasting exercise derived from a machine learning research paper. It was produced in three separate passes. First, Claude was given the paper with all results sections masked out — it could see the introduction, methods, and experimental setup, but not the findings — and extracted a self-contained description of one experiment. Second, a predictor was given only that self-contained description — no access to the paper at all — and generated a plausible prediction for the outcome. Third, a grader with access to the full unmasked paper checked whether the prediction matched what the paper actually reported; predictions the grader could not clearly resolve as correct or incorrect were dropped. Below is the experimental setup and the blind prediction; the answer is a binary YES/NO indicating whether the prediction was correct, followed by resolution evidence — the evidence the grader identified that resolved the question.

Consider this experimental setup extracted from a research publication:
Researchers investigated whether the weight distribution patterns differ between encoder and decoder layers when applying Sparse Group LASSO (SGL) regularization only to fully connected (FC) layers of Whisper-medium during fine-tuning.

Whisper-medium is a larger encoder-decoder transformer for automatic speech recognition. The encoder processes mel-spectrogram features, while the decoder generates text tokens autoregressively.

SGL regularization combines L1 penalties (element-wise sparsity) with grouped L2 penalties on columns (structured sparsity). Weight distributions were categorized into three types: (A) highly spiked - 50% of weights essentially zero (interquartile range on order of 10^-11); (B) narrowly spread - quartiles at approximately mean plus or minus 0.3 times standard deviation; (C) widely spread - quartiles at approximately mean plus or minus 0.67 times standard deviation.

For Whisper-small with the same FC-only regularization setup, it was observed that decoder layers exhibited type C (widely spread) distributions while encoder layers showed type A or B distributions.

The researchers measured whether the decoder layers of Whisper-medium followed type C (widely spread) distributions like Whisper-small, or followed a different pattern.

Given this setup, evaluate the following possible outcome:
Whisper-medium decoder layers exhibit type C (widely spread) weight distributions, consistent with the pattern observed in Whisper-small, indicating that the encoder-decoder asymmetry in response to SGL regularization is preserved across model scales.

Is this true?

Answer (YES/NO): NO